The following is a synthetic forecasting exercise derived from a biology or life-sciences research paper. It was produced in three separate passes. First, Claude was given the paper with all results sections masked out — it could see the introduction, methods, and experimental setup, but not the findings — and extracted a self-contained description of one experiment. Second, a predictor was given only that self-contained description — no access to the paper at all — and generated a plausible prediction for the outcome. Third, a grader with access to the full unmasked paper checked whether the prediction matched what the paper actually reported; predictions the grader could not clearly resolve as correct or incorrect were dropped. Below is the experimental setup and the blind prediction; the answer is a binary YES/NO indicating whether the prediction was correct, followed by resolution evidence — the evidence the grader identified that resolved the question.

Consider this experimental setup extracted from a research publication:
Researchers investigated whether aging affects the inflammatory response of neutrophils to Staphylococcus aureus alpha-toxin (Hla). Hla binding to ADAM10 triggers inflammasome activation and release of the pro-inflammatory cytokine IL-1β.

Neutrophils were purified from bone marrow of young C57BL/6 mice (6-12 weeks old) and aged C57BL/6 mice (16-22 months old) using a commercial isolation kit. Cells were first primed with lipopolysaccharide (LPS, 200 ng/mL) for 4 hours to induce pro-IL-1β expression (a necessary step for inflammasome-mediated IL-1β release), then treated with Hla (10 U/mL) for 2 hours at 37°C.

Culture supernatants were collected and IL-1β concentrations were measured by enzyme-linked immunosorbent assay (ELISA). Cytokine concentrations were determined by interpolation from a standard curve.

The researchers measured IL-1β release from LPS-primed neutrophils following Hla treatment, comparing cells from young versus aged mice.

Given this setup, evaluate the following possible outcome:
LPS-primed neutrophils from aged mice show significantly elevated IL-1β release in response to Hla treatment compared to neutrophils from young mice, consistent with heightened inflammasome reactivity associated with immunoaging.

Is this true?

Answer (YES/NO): NO